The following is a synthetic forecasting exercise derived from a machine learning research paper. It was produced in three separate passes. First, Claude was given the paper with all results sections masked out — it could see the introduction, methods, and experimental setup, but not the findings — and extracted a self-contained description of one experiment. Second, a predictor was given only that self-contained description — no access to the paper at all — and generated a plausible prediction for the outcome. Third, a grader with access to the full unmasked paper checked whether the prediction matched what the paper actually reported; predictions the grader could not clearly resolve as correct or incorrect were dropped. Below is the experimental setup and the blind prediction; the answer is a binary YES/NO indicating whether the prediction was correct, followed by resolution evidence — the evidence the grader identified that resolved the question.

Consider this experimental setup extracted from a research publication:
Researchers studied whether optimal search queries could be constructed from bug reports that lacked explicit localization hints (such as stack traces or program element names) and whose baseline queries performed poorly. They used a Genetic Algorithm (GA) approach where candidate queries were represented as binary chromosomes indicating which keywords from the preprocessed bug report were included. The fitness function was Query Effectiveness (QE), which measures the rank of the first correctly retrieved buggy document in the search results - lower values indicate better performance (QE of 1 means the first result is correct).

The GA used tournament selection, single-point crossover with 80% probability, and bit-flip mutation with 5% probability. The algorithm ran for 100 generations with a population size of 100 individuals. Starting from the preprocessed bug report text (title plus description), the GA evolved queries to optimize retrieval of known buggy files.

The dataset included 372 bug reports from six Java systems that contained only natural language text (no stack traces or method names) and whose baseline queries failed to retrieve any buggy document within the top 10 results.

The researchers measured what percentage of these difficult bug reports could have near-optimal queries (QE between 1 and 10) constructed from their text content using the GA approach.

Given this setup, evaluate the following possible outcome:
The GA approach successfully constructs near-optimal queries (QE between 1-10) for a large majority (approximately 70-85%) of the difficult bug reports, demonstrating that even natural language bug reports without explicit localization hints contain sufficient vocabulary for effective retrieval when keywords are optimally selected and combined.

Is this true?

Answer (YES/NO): YES